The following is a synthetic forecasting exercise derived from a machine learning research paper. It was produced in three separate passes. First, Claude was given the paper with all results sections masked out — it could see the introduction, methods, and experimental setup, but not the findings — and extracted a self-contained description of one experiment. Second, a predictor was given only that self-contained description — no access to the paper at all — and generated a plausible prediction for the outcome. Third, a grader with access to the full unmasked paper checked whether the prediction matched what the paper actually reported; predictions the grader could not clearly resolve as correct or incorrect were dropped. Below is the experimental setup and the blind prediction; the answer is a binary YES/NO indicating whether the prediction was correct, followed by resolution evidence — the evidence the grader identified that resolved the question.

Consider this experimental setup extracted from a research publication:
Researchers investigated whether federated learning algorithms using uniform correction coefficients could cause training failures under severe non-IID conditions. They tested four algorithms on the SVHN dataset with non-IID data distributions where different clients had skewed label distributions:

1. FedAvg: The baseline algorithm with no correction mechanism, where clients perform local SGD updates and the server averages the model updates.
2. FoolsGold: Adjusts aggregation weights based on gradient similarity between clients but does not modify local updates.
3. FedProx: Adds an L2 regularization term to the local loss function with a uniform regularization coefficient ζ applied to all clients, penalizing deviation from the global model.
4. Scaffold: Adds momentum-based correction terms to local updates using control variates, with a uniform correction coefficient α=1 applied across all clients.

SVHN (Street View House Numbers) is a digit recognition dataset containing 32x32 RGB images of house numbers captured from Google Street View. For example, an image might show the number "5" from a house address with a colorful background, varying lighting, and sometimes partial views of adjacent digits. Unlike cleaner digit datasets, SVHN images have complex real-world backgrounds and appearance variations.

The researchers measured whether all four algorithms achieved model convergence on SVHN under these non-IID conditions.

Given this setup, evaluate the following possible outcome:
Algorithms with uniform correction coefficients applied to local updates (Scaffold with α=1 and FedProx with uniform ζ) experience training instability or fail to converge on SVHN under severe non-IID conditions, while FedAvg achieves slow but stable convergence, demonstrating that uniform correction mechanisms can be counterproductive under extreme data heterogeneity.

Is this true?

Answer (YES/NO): YES